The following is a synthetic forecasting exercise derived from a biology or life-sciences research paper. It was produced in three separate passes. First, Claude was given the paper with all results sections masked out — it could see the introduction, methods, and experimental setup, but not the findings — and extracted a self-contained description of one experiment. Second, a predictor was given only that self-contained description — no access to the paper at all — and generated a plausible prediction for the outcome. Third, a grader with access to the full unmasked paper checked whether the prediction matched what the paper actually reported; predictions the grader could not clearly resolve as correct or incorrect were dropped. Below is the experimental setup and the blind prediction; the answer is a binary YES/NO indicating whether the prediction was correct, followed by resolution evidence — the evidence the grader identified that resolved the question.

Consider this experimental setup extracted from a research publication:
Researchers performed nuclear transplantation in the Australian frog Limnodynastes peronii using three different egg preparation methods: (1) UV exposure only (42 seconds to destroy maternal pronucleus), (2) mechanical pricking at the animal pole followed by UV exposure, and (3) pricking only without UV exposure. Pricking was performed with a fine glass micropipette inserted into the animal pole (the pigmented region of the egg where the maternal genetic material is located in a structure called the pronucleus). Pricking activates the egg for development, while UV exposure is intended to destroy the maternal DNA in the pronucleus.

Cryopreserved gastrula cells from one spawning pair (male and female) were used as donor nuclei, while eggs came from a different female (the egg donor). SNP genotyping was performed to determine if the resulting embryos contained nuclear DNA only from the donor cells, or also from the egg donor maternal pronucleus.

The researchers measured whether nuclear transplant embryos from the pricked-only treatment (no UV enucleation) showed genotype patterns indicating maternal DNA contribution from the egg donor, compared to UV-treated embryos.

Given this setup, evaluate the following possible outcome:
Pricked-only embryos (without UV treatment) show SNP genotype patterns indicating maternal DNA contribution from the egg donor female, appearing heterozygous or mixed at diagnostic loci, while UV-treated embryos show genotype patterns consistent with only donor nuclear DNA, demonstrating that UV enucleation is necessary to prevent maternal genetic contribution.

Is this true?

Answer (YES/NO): NO